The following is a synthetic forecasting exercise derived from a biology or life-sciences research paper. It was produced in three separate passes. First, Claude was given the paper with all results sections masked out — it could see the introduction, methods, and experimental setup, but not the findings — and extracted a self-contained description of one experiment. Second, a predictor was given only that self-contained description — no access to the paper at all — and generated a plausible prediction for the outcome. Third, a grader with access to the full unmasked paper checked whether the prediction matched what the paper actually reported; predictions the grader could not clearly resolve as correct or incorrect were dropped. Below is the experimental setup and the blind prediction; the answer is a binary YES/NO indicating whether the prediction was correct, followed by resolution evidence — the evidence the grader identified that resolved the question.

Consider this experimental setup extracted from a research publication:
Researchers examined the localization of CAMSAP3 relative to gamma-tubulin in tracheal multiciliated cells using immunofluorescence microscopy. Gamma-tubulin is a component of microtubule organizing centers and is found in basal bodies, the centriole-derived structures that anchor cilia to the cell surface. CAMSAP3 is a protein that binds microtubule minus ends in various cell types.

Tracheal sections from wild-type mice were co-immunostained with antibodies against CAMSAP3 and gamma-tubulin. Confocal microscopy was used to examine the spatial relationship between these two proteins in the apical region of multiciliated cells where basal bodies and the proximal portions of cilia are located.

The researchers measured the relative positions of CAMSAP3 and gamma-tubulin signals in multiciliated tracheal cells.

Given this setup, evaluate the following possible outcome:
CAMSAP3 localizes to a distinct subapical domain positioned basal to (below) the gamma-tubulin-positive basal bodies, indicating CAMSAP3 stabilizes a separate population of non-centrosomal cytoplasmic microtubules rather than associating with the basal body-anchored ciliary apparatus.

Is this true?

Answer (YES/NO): NO